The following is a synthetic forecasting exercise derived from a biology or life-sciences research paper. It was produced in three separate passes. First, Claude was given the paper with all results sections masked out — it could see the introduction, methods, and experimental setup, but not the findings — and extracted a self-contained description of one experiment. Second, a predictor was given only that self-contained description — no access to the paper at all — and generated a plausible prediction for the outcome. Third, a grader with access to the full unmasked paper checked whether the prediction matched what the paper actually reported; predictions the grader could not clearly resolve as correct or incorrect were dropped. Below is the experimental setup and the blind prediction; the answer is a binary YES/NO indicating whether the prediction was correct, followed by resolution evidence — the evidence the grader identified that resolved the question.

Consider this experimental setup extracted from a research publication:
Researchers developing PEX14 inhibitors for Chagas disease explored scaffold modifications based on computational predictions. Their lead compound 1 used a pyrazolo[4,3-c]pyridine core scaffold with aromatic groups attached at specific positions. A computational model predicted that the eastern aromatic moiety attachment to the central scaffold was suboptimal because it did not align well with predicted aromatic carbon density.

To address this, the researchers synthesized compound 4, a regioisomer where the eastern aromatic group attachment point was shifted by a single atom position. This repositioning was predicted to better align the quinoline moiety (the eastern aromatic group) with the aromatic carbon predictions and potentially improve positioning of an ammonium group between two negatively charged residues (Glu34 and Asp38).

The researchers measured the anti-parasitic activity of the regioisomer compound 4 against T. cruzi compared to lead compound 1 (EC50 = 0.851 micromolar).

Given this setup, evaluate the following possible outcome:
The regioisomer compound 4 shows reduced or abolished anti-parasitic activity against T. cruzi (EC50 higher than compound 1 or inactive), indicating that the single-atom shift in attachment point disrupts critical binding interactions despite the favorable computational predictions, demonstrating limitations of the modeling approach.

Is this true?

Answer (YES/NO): NO